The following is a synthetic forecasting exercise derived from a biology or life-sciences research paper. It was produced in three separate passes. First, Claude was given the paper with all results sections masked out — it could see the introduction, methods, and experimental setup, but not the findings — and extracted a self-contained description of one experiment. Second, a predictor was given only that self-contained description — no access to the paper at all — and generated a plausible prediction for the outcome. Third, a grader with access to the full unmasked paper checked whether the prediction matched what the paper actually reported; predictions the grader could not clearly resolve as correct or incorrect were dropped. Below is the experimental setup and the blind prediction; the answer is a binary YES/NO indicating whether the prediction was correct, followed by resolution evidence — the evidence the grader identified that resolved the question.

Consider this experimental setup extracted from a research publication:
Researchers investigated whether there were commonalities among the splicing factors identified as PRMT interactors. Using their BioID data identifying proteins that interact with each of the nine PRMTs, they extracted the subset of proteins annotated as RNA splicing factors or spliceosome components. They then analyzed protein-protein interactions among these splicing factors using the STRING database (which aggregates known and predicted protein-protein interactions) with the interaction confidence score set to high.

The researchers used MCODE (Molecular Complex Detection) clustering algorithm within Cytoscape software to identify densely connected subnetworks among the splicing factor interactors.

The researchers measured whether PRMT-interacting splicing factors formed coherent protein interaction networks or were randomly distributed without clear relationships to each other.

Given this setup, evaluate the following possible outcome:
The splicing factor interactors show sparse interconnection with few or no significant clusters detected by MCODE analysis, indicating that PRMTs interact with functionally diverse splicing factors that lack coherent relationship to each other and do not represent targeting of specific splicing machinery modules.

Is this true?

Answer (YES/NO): NO